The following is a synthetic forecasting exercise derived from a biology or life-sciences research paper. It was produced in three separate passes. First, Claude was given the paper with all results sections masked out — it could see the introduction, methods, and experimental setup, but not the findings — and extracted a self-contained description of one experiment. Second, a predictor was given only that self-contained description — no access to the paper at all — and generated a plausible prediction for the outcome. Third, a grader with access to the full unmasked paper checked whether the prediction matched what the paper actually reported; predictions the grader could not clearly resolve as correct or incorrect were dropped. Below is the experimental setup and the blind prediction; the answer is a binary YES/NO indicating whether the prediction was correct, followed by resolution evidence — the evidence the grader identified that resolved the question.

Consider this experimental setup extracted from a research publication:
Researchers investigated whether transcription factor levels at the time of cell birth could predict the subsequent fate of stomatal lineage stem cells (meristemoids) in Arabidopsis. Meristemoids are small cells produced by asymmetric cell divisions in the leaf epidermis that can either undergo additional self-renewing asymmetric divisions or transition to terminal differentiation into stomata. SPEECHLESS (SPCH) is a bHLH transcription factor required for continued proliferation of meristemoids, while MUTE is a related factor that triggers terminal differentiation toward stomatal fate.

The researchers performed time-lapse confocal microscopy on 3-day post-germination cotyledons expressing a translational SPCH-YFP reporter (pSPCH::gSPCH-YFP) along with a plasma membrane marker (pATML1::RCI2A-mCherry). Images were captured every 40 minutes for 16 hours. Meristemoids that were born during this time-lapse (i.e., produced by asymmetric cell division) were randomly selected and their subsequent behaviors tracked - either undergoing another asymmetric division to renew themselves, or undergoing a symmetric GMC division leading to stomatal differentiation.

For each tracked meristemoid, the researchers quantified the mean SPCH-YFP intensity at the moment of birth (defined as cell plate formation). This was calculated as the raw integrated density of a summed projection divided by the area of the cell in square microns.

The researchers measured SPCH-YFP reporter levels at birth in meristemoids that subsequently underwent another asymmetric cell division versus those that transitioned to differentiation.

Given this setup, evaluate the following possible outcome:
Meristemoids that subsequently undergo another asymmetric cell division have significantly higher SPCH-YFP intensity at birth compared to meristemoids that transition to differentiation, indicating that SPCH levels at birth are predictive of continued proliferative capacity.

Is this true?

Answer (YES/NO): NO